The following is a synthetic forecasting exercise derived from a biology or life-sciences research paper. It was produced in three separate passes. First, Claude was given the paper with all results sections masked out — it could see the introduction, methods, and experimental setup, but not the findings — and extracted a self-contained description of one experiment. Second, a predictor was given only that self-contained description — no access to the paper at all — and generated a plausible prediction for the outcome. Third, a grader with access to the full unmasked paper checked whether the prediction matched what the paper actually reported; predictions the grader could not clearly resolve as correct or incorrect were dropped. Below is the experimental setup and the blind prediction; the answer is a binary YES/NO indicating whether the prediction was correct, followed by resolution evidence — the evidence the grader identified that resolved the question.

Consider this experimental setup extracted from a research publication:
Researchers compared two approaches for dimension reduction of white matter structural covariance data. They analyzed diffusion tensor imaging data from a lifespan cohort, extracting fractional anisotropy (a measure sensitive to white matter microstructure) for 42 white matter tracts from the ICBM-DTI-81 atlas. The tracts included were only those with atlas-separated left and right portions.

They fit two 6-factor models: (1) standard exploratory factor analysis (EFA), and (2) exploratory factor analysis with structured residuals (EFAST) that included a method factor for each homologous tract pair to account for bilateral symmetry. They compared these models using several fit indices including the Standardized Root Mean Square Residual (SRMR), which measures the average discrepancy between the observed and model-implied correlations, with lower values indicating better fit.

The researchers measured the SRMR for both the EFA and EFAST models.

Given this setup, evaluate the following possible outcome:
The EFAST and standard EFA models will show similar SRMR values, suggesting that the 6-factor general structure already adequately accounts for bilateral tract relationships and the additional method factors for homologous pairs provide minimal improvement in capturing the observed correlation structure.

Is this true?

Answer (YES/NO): NO